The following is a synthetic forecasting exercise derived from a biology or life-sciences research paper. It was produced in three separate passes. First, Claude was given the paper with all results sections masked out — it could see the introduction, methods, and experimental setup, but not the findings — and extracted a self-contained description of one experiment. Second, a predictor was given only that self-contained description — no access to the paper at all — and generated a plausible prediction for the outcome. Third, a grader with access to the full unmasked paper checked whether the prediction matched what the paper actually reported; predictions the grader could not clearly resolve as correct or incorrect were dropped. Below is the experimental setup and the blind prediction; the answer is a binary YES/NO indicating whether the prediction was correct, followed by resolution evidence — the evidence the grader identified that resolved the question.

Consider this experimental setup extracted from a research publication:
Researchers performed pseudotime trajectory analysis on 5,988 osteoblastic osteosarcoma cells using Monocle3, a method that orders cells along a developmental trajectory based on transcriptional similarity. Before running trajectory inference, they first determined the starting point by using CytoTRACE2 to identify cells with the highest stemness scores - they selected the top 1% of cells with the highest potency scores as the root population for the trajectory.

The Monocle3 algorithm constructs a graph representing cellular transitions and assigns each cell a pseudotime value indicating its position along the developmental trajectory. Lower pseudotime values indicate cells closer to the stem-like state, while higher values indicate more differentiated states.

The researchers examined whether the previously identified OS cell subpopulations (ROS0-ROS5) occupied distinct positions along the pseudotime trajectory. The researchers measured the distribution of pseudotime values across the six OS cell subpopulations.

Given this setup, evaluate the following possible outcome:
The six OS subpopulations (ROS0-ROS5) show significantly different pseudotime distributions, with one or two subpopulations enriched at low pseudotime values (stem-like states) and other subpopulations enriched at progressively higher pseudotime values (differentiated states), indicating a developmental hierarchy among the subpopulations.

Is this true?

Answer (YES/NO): YES